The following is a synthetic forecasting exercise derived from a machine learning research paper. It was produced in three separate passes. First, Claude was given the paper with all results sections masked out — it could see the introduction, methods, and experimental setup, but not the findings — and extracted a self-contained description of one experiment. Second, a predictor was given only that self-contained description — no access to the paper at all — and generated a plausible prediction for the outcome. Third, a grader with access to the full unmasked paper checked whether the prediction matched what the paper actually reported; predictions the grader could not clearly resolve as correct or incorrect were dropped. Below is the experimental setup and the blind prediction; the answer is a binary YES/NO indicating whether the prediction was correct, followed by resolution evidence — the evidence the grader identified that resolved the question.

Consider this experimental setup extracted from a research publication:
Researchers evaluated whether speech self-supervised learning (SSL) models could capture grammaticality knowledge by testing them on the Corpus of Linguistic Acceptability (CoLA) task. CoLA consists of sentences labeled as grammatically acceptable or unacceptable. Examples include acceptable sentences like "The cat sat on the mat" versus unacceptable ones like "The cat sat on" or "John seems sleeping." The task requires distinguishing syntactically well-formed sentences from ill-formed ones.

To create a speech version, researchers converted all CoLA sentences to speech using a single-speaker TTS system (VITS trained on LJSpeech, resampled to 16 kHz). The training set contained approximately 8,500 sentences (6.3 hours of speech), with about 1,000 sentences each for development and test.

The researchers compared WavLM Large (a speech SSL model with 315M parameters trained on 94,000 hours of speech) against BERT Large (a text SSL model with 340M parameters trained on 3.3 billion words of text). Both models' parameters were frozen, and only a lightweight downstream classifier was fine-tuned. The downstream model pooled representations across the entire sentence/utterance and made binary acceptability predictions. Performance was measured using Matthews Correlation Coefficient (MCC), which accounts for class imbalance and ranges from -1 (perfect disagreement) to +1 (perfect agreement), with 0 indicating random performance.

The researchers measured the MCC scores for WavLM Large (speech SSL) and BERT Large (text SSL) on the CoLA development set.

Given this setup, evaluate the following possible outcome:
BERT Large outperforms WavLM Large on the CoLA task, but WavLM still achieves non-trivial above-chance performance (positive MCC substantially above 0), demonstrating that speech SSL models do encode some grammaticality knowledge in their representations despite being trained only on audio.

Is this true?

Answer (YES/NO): YES